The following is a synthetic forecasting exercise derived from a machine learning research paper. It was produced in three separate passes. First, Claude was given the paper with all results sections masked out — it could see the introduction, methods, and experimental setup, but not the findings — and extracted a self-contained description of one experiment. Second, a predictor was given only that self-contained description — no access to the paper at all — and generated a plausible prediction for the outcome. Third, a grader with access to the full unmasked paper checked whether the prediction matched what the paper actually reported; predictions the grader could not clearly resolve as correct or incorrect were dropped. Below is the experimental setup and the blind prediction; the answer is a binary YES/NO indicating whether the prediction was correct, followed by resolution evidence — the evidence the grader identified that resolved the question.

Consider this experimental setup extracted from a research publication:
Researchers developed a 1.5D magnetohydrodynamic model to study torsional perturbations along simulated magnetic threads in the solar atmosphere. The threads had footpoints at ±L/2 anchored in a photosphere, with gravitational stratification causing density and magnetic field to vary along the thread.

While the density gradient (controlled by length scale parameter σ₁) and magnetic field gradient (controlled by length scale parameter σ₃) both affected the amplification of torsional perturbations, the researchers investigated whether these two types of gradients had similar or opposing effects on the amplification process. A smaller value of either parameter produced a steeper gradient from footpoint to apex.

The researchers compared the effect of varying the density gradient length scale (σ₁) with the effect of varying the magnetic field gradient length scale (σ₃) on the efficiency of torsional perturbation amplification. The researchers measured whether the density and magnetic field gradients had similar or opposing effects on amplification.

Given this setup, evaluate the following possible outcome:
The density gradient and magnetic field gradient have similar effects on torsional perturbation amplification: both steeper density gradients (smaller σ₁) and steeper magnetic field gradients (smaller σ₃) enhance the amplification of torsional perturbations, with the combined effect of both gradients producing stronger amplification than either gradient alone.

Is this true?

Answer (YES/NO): NO